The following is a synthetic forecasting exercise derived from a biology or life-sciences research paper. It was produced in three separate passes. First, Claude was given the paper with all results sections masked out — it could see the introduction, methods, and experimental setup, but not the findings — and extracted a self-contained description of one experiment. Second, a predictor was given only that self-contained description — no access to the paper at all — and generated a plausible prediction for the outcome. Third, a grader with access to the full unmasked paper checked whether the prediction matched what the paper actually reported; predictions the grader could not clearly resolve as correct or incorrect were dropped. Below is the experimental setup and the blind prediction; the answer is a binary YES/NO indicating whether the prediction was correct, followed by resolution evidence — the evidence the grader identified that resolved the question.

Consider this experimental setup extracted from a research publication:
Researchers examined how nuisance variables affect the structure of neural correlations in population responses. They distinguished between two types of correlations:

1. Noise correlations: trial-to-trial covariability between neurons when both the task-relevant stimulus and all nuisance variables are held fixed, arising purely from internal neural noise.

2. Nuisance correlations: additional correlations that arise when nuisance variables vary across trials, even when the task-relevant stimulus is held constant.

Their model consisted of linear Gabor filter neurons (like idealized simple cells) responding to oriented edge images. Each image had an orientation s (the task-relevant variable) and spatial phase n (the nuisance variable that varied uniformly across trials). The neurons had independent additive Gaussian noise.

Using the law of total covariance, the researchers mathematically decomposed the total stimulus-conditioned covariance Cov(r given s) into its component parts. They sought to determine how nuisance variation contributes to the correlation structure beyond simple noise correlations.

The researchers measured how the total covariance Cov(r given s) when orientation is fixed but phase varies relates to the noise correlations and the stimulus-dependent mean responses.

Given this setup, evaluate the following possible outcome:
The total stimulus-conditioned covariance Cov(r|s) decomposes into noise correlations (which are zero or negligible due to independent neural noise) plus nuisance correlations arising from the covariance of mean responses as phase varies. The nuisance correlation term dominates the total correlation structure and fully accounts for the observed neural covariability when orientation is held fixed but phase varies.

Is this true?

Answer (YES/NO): YES